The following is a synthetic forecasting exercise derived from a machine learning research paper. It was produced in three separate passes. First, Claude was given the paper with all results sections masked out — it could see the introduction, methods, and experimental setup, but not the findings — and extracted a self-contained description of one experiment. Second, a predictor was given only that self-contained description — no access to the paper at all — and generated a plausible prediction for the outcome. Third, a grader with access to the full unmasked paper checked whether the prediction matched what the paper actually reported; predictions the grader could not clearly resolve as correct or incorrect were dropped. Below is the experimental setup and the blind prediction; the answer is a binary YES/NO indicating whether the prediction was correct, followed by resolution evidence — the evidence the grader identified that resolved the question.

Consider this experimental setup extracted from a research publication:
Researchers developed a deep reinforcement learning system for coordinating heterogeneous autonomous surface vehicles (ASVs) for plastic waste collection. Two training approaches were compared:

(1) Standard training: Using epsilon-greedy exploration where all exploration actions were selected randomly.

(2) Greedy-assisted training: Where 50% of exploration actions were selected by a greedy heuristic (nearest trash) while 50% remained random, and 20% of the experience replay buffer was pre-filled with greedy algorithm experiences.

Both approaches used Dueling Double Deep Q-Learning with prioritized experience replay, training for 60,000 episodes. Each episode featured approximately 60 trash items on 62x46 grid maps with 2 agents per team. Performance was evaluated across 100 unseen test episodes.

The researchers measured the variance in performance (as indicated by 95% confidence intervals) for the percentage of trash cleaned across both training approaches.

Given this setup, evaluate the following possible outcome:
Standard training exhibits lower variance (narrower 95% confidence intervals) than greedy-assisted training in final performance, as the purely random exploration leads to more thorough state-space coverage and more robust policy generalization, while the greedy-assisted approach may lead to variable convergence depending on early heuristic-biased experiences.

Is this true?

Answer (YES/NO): NO